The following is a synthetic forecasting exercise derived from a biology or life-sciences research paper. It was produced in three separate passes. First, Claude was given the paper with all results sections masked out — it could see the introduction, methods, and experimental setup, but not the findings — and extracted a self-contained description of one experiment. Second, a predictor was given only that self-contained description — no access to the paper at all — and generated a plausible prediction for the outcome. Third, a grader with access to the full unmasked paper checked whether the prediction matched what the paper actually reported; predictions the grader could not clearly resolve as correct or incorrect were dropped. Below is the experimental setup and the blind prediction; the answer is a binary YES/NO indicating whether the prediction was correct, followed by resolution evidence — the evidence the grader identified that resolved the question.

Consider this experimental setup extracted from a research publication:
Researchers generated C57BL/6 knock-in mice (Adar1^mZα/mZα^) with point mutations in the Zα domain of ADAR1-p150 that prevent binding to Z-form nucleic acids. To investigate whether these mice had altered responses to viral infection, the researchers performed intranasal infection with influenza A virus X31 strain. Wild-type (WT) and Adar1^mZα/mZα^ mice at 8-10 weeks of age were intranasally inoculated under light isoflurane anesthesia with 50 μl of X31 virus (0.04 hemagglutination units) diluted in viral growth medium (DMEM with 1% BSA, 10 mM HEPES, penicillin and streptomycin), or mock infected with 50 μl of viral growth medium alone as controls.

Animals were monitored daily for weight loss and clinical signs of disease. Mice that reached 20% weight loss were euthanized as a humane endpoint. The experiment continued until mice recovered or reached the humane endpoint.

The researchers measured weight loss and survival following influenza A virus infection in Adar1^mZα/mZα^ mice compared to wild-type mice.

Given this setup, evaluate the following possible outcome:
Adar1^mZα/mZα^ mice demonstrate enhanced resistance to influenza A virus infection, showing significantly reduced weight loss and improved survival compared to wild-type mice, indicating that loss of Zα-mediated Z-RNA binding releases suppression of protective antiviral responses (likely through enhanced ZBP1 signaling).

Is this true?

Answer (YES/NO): NO